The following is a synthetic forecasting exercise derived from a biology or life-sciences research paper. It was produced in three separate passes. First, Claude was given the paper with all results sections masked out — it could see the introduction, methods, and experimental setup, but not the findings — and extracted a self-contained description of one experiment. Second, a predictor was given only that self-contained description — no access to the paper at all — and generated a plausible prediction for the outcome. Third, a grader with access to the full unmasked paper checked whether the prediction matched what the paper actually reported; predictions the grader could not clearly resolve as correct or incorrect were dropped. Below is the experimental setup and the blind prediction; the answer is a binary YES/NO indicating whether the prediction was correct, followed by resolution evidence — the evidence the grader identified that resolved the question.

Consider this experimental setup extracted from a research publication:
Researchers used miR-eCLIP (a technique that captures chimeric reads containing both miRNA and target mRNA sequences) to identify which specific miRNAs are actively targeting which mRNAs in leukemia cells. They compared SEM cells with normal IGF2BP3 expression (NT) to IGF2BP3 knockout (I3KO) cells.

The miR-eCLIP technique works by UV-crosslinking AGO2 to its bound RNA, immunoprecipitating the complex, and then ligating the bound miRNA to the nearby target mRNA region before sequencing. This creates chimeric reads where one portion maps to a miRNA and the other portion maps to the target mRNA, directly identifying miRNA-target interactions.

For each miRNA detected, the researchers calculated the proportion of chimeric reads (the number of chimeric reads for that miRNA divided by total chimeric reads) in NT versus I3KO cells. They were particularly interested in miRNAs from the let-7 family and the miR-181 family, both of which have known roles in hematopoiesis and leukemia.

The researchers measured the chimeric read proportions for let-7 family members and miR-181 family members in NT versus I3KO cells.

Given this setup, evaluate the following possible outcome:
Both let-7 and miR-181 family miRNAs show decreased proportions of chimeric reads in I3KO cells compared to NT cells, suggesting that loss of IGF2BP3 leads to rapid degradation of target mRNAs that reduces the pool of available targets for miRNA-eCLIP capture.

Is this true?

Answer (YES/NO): NO